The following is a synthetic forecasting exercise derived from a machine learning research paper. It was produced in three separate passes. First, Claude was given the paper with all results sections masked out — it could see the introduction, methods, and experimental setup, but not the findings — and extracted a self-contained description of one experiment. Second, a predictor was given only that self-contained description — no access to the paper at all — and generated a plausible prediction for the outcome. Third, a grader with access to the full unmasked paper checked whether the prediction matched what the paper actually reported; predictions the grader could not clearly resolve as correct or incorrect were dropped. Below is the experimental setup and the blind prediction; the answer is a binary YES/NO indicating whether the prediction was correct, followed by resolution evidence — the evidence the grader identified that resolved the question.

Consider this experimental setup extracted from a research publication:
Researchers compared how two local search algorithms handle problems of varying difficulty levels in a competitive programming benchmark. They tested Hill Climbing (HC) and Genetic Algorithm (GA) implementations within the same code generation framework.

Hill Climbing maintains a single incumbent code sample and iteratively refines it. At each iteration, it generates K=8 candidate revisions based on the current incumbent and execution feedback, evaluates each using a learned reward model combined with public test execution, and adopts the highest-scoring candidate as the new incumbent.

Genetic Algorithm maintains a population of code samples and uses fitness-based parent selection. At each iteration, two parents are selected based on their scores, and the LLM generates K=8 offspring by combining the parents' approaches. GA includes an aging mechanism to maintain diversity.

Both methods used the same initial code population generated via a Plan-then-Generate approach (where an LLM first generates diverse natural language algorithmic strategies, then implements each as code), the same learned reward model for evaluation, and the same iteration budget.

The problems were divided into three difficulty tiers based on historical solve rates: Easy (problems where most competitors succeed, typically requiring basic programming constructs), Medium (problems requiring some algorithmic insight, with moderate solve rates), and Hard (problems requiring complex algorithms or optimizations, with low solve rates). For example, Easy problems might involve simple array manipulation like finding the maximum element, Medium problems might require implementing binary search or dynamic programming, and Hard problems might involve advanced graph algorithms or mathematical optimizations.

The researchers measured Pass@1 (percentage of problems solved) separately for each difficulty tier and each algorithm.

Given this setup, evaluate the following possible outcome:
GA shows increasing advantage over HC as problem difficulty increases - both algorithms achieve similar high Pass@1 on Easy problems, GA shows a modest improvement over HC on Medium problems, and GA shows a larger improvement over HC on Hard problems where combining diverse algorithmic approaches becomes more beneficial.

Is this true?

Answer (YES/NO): NO